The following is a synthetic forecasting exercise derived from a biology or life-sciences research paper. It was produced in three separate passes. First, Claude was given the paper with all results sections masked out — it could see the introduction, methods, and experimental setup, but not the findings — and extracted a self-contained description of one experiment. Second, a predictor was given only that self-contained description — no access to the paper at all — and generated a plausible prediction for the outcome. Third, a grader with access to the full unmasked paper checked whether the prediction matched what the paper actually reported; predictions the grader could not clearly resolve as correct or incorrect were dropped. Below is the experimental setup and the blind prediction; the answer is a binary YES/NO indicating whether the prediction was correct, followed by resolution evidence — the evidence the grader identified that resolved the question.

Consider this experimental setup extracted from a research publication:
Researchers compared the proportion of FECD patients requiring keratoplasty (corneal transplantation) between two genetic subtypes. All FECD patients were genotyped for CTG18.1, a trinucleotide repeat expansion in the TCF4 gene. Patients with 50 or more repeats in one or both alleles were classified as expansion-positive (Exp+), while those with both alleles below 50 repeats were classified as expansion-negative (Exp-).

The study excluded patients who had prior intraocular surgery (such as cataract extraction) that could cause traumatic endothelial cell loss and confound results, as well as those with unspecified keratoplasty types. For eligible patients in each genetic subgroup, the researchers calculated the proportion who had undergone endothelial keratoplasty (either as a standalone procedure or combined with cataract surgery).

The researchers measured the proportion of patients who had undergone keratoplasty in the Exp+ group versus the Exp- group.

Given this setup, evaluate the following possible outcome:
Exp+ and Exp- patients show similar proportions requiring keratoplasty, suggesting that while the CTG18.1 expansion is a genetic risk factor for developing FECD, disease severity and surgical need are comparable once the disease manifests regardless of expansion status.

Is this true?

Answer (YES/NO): NO